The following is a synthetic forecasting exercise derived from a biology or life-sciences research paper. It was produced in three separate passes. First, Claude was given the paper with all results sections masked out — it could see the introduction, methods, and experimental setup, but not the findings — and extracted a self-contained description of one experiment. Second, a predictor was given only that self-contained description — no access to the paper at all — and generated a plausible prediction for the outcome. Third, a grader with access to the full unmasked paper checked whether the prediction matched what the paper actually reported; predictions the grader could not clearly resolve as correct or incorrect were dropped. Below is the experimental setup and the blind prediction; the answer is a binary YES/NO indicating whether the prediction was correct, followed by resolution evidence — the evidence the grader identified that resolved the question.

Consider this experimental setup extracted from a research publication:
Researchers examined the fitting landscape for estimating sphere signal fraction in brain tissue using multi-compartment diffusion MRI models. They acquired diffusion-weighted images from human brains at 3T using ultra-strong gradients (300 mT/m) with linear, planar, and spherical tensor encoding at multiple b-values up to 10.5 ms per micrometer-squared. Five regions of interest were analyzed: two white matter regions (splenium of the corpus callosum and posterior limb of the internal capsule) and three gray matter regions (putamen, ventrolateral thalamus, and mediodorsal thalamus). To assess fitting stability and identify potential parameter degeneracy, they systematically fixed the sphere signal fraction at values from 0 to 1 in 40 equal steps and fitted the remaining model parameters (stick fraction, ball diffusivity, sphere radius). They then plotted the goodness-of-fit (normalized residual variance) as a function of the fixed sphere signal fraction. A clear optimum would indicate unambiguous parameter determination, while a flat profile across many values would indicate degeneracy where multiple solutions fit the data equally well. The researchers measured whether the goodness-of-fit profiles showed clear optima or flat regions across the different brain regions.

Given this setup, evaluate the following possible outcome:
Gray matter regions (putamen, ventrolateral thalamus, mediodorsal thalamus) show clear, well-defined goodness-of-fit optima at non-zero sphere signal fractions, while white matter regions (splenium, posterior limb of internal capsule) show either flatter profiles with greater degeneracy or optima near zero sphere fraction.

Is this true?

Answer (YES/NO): NO